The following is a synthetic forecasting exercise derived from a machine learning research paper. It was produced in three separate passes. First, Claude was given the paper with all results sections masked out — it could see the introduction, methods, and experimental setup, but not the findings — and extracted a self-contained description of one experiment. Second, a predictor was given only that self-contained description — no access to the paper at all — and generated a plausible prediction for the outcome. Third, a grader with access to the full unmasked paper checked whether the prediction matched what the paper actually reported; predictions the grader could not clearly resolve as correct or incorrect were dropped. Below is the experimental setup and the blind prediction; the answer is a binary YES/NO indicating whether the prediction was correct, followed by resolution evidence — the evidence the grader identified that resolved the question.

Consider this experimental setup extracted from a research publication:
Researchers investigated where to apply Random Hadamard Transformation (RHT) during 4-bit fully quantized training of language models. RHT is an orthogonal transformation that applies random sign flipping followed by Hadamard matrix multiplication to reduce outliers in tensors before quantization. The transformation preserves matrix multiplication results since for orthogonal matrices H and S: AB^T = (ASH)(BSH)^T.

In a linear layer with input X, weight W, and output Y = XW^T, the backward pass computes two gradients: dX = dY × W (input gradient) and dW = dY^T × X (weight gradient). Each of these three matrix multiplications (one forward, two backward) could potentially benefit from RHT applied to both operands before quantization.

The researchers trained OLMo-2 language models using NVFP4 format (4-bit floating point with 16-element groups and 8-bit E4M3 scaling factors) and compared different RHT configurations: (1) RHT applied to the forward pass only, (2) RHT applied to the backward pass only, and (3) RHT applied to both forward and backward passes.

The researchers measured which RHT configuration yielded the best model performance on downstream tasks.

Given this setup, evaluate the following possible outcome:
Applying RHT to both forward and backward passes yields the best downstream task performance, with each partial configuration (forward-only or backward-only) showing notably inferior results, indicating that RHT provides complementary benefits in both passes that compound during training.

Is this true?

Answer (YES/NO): NO